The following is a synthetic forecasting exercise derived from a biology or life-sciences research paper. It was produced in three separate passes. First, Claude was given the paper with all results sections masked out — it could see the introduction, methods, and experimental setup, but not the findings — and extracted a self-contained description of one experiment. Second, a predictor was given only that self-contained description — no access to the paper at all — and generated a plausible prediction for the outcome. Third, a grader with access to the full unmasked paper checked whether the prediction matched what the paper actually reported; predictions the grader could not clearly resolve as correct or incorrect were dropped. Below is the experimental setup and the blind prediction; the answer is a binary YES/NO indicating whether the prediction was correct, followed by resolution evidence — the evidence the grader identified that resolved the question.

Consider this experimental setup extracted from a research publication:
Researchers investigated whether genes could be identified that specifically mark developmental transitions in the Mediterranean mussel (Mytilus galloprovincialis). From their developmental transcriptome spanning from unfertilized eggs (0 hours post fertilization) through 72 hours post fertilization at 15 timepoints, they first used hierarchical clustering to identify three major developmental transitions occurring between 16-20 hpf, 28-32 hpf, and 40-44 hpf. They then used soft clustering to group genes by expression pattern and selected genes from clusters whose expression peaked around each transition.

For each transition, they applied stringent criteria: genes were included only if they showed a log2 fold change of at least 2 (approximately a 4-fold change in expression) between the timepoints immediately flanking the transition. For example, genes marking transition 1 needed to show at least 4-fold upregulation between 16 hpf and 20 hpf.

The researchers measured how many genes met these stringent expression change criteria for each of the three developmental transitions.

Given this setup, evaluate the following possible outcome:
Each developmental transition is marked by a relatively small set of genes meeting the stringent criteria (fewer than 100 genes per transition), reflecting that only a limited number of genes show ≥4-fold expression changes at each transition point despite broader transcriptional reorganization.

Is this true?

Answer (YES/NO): YES